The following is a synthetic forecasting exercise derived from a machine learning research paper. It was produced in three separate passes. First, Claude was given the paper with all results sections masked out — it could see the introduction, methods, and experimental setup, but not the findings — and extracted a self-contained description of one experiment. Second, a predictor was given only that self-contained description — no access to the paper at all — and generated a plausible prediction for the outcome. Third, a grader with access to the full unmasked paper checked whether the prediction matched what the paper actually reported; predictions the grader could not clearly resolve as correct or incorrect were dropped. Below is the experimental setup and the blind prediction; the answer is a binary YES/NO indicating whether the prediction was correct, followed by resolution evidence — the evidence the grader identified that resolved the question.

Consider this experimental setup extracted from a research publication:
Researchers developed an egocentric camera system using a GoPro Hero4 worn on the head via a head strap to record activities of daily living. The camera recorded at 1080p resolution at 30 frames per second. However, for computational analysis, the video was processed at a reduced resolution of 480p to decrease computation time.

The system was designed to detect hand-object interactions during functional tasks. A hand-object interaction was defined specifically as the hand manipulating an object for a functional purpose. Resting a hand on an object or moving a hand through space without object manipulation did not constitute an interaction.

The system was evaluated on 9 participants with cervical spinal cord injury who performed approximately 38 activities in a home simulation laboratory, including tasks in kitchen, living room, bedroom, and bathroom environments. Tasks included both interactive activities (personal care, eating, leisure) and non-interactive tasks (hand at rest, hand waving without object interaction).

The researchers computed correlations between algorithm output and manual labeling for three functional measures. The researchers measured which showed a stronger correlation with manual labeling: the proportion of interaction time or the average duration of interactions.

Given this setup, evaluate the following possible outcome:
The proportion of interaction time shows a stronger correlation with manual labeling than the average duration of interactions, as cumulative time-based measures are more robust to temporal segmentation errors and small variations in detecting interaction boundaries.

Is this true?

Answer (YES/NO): NO